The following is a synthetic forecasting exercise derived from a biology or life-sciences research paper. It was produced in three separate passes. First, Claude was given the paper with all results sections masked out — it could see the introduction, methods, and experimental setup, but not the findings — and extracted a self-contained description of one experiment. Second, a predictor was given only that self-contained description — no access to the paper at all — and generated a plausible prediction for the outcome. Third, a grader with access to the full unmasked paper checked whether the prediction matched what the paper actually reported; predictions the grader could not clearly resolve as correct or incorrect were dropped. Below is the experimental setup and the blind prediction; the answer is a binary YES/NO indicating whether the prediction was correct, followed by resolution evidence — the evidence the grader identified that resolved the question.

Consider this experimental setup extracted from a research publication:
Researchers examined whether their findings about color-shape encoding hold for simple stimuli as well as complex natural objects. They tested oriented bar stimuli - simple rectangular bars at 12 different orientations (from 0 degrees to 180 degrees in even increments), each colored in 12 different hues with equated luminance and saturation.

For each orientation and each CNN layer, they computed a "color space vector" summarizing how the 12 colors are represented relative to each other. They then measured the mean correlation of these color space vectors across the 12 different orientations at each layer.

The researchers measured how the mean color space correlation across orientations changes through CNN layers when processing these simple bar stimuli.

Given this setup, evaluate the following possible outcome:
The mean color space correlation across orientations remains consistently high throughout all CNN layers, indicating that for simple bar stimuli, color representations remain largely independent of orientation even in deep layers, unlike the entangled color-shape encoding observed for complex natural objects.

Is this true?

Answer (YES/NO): NO